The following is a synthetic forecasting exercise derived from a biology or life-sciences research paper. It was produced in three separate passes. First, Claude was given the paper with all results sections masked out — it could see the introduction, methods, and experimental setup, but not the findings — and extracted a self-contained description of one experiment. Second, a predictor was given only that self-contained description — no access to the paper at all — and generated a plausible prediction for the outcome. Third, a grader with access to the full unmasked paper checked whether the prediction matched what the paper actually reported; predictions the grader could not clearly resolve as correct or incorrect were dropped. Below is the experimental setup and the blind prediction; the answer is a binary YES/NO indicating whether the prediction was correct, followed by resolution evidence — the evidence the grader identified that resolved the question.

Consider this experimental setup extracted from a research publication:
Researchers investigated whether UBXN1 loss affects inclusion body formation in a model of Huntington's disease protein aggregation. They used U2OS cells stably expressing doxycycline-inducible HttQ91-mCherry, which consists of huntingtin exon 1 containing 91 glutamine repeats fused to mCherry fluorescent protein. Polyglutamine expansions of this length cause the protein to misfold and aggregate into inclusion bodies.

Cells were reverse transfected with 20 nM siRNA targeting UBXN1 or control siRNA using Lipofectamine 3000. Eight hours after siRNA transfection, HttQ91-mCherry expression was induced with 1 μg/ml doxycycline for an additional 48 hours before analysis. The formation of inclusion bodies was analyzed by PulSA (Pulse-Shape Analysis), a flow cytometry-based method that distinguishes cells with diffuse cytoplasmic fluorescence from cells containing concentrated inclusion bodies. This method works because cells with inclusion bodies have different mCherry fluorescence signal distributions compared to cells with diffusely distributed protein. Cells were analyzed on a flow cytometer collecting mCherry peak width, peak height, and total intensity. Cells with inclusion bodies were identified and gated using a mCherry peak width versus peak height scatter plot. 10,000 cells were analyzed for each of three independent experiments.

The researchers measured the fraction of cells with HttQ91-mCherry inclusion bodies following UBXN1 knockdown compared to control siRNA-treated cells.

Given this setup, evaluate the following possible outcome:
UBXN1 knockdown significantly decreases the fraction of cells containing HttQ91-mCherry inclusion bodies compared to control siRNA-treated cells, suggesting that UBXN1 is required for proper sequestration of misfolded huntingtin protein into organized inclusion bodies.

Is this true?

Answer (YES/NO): NO